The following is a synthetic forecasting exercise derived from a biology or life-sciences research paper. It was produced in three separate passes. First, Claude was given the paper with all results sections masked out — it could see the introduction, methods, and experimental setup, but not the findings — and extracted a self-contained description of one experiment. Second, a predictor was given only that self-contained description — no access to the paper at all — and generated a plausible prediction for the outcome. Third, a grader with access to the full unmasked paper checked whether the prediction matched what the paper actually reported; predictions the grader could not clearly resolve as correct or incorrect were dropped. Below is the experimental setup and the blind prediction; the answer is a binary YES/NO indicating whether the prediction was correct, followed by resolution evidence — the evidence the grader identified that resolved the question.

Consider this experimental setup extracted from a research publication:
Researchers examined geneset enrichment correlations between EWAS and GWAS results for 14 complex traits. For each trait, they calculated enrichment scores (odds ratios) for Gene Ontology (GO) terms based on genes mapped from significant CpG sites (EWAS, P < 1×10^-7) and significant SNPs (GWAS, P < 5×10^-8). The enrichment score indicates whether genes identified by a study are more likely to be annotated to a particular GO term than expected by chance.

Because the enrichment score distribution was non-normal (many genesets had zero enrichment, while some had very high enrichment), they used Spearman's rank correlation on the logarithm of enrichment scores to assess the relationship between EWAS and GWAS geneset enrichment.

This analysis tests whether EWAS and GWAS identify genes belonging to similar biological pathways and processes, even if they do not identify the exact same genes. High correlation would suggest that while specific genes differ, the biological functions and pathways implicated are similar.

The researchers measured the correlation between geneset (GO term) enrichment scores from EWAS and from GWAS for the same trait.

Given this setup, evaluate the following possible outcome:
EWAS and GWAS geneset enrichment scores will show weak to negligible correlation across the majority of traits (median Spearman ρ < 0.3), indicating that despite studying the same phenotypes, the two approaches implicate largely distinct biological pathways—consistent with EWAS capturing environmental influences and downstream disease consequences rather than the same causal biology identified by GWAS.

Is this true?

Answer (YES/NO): YES